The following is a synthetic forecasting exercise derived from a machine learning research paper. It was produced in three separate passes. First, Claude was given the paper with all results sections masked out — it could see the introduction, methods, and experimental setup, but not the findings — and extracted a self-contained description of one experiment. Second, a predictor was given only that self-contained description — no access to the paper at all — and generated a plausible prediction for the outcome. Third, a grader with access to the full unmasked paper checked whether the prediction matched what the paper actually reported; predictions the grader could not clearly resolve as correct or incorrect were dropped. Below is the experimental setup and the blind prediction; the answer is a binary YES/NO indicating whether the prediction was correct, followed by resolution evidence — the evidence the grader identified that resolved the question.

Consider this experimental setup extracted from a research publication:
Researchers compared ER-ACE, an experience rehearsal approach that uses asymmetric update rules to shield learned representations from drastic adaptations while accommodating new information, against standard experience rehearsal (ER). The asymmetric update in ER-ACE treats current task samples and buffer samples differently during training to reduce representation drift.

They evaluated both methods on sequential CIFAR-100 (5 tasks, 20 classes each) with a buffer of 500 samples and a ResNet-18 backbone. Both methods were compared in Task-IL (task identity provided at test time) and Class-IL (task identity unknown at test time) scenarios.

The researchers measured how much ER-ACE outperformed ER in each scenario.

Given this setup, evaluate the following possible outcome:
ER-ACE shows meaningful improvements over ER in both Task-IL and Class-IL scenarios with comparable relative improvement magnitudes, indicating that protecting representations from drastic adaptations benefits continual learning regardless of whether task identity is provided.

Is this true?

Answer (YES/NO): NO